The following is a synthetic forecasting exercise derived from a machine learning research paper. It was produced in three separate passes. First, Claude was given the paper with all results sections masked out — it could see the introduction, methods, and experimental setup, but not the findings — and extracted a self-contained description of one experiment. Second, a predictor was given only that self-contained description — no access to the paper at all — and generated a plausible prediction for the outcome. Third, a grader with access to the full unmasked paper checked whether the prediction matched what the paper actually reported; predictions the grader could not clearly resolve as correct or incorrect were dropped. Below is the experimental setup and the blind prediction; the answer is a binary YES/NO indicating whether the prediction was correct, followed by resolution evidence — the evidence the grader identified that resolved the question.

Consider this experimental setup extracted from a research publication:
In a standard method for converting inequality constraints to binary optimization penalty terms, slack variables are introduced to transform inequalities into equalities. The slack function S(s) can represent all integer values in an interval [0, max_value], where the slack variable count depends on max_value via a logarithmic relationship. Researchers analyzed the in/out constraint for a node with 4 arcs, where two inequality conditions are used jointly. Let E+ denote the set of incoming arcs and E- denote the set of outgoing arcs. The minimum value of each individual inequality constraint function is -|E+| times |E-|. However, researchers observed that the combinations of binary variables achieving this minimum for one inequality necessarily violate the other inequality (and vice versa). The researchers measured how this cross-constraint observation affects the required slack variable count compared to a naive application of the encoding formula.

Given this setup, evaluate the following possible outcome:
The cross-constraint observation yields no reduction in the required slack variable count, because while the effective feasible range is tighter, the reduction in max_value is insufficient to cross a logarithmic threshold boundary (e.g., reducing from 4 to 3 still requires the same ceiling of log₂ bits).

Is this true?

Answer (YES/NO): NO